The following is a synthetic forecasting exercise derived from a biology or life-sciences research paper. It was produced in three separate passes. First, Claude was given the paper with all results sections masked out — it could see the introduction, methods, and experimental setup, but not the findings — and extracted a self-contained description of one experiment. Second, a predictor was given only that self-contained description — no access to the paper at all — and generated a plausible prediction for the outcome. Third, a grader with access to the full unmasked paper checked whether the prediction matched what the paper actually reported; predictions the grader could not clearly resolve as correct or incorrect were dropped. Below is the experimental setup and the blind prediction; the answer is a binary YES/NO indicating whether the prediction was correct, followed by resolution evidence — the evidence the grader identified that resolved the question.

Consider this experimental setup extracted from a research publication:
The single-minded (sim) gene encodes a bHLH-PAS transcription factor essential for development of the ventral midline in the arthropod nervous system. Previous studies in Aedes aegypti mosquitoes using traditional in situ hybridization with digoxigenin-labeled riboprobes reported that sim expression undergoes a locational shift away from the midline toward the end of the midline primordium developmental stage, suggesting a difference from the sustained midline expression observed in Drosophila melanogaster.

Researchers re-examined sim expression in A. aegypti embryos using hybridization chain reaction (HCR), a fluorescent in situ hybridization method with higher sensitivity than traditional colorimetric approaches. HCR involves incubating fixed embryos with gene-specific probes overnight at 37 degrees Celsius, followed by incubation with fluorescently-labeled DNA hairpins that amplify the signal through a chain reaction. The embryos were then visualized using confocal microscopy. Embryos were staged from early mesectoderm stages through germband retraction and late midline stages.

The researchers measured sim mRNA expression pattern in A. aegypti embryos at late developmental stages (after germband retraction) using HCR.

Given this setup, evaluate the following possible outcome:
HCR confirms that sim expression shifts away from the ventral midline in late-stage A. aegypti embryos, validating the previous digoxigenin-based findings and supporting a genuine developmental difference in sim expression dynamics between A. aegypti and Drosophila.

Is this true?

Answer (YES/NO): NO